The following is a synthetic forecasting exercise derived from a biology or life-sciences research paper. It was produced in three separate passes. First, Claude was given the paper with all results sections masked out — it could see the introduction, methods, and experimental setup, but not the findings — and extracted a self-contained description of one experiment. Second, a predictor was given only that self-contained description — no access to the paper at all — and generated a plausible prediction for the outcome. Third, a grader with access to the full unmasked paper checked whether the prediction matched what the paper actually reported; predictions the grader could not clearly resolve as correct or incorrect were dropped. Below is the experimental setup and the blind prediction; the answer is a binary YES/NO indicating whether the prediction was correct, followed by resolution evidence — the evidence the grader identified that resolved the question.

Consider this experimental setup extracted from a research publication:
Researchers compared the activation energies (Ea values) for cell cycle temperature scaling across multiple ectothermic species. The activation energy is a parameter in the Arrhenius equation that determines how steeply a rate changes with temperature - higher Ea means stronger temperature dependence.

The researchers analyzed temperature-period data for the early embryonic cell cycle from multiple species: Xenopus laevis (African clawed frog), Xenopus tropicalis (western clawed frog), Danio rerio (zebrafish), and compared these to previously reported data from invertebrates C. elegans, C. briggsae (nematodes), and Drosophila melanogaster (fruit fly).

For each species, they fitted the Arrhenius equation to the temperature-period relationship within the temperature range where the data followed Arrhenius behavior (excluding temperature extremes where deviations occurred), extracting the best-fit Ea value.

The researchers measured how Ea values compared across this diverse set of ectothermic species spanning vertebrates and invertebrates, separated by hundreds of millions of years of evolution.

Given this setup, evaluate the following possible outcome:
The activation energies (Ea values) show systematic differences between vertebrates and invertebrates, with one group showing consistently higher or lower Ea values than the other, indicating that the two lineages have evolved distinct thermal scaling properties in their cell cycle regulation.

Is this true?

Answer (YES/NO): NO